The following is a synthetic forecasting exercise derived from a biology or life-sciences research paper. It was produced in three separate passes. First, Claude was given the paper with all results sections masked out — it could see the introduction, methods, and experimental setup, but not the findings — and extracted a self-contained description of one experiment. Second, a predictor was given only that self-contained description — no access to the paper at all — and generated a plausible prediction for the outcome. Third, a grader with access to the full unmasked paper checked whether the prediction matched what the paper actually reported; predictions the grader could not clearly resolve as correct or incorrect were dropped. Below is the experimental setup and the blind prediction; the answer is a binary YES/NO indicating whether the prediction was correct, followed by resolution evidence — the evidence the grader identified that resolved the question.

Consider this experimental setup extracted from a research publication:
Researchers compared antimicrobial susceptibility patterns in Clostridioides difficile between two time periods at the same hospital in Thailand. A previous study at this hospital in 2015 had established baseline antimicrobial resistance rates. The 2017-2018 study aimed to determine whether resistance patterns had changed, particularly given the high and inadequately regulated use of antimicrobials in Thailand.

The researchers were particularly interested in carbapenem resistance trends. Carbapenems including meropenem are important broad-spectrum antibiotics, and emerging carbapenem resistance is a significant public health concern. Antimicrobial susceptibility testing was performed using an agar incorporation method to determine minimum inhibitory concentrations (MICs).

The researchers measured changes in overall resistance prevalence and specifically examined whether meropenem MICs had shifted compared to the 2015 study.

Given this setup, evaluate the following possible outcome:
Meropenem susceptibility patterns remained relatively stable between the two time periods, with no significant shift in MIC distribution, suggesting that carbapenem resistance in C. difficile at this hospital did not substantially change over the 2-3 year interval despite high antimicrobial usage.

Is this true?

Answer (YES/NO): NO